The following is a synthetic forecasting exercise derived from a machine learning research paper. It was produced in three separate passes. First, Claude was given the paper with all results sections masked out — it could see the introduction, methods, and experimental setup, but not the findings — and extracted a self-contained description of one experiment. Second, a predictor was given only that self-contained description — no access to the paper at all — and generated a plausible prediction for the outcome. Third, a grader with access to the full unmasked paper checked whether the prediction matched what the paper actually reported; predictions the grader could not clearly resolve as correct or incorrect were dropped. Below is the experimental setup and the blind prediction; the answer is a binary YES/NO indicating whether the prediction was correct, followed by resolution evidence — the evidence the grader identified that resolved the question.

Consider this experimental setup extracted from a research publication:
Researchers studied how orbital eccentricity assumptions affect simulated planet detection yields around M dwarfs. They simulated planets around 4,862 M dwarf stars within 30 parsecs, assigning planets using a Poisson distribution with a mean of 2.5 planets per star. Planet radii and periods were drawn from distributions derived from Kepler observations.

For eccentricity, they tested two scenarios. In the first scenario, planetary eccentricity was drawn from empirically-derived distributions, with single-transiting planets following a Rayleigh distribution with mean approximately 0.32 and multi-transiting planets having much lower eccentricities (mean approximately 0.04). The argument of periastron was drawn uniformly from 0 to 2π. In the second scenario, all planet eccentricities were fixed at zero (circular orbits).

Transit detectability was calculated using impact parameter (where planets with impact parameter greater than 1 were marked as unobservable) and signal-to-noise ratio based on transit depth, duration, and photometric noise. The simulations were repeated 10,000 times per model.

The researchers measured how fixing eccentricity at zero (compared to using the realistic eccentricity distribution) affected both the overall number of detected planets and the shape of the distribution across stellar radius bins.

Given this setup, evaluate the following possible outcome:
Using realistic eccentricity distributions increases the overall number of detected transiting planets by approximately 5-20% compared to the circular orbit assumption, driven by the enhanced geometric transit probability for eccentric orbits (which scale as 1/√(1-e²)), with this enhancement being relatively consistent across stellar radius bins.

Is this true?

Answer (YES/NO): NO